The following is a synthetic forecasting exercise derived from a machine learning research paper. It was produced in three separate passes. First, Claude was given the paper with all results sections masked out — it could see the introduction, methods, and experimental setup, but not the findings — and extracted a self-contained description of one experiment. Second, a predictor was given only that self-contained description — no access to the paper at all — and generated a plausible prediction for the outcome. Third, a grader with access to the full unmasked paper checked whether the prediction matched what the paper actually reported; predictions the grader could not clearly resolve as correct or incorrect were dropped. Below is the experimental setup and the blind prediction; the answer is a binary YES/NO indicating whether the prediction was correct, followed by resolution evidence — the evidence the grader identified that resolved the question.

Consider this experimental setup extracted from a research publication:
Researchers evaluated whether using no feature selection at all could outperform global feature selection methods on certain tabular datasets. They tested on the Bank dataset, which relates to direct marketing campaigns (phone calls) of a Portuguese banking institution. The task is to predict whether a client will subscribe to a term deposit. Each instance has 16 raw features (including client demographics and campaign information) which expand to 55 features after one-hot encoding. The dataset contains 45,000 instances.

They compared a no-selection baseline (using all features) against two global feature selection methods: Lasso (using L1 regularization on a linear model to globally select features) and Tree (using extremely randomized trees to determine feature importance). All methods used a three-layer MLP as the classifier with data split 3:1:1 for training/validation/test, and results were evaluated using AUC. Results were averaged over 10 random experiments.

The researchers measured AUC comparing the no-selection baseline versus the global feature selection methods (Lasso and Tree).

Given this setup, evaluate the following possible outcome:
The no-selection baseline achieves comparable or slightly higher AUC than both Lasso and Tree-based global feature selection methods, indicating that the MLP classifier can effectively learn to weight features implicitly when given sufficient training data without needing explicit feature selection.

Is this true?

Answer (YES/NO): YES